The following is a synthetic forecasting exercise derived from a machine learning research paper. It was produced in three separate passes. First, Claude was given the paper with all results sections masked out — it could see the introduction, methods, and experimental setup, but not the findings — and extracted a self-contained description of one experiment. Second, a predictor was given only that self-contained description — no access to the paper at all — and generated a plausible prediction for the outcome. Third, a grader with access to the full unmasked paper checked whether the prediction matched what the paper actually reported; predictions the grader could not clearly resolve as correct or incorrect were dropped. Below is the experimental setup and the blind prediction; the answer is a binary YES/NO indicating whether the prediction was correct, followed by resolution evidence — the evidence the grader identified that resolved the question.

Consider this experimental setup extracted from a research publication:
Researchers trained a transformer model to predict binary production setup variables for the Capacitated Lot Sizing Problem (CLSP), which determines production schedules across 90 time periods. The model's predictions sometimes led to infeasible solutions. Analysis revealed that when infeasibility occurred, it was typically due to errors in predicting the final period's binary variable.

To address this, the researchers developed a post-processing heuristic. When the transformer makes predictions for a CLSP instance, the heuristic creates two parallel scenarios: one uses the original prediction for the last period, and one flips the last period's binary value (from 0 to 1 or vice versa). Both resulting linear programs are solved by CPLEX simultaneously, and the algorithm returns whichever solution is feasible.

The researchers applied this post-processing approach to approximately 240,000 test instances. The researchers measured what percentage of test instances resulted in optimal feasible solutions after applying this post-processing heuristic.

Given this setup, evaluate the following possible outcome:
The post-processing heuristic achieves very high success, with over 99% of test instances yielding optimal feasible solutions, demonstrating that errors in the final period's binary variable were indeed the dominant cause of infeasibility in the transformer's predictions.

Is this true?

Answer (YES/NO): YES